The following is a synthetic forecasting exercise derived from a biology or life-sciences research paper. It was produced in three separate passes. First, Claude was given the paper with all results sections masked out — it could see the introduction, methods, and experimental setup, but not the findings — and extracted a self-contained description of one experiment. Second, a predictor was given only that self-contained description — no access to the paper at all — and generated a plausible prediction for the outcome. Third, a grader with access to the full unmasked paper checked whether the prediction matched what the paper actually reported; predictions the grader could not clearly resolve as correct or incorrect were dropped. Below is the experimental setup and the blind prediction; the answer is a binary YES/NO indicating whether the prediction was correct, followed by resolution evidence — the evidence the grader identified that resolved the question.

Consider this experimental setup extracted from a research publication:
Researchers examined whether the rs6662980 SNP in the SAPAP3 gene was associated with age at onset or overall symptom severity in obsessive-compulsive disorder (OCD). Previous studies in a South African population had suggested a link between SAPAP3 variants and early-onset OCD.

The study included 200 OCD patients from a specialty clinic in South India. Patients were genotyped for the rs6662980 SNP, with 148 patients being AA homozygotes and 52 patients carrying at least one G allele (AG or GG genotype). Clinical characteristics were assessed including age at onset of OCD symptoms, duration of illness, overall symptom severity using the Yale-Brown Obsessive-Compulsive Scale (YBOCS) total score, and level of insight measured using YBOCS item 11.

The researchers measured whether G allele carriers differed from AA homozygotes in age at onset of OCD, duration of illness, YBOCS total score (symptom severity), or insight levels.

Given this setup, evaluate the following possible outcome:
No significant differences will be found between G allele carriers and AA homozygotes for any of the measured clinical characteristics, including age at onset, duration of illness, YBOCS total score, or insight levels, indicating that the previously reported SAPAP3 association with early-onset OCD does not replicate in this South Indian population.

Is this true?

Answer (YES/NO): YES